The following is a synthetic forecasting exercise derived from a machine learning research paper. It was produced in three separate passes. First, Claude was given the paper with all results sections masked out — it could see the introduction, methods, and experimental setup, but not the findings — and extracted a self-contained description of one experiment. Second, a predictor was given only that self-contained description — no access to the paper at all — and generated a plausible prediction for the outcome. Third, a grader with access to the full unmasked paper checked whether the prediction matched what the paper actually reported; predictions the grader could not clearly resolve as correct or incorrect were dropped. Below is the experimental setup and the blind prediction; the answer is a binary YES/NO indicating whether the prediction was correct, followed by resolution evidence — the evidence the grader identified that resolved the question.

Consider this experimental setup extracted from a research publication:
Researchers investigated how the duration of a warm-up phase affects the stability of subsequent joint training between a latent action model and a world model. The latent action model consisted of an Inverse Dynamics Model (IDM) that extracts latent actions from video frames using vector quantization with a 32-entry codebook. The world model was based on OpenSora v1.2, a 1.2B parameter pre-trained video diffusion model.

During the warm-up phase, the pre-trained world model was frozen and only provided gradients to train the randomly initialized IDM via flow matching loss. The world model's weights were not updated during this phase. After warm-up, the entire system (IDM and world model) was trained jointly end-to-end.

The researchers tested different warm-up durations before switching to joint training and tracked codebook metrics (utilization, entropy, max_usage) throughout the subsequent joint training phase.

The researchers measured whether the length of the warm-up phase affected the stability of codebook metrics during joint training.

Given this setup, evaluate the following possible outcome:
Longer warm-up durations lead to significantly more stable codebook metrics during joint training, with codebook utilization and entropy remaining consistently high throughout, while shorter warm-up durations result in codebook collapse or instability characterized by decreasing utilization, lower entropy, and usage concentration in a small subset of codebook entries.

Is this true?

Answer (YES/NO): NO